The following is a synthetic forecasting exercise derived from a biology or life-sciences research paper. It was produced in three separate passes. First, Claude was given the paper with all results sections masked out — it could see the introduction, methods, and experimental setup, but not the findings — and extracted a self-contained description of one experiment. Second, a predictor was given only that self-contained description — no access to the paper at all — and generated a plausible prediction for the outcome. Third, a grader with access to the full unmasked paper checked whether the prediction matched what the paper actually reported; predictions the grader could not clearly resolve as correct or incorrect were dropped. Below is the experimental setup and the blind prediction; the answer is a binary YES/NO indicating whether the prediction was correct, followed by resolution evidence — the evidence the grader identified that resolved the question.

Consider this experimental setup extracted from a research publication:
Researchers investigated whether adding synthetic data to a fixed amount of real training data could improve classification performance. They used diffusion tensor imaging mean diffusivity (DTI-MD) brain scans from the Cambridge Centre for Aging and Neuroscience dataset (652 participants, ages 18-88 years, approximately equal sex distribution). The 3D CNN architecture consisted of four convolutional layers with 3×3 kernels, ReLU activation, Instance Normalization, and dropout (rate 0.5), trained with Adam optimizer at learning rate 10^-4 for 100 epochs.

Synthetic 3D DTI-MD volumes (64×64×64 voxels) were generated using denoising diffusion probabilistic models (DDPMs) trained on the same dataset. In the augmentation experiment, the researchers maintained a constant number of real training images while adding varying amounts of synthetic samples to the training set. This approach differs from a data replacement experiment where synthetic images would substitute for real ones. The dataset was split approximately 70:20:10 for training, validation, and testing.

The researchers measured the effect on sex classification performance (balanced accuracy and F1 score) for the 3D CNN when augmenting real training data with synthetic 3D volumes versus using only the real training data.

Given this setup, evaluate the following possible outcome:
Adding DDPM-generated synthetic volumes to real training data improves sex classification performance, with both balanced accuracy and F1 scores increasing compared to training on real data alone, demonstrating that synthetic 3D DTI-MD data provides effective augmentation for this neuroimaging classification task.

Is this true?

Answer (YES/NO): NO